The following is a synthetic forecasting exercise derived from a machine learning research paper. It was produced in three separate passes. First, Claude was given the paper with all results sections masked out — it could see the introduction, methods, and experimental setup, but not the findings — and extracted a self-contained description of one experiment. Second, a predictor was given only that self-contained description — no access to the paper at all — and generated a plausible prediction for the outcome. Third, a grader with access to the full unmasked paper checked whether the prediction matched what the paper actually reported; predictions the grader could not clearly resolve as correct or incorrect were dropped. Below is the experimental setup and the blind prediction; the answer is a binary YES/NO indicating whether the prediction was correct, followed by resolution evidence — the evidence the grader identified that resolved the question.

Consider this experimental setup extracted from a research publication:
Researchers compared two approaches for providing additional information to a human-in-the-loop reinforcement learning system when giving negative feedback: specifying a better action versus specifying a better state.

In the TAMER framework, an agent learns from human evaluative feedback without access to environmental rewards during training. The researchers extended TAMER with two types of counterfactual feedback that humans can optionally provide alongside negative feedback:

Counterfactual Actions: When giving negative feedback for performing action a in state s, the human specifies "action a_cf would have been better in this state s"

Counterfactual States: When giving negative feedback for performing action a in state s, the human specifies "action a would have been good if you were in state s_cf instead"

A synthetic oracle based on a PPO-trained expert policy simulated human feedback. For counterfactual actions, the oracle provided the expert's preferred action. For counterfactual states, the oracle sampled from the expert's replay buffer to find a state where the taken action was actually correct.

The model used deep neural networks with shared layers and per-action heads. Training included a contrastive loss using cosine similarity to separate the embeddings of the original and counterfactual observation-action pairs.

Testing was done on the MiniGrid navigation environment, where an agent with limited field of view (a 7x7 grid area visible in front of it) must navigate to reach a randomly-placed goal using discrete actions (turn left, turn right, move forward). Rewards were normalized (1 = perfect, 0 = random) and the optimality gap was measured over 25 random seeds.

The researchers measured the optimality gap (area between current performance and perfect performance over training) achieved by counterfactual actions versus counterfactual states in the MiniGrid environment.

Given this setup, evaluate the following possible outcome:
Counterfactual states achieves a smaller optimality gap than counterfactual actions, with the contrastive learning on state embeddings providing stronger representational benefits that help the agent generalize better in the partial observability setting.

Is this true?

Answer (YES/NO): NO